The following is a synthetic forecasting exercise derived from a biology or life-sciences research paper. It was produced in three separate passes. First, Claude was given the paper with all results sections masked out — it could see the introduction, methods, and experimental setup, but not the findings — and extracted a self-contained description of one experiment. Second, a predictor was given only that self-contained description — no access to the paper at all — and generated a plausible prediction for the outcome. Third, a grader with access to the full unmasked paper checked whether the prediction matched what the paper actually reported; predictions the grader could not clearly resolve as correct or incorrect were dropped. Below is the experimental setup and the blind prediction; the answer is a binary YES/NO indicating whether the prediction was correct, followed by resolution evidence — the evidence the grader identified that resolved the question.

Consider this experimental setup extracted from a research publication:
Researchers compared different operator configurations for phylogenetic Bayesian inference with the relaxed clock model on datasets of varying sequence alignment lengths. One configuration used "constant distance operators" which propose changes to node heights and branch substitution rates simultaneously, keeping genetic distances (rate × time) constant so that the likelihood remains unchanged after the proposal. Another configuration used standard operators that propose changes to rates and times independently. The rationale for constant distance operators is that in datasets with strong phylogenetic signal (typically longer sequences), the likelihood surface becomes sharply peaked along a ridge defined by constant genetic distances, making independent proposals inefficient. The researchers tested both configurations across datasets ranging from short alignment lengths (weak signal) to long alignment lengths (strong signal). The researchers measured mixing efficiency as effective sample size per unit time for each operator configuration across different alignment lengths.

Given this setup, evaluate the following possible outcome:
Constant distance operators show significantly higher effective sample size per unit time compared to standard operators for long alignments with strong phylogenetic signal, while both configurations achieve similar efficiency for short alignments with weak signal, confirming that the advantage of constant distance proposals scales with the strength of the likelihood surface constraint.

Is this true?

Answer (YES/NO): NO